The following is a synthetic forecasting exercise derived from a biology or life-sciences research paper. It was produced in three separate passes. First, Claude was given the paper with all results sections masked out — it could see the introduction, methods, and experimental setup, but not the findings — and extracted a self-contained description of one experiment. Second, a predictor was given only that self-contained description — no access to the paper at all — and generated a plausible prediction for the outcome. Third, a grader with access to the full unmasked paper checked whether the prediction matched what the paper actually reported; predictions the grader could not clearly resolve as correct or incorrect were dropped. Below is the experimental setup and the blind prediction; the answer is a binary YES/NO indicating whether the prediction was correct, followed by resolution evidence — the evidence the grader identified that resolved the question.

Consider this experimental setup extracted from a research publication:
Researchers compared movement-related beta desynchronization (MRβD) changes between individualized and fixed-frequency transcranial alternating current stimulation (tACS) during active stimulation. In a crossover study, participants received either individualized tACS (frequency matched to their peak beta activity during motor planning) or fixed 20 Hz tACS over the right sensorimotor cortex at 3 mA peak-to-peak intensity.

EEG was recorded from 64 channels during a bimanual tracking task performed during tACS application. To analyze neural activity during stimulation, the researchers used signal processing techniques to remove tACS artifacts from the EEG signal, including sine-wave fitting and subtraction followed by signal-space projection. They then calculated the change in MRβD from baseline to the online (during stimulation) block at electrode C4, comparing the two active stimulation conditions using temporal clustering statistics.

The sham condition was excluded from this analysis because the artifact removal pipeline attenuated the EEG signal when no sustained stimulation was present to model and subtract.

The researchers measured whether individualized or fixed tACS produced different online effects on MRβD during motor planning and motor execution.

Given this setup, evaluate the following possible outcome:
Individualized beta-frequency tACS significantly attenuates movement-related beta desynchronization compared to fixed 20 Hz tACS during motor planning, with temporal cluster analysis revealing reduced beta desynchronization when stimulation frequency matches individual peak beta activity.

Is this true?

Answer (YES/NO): NO